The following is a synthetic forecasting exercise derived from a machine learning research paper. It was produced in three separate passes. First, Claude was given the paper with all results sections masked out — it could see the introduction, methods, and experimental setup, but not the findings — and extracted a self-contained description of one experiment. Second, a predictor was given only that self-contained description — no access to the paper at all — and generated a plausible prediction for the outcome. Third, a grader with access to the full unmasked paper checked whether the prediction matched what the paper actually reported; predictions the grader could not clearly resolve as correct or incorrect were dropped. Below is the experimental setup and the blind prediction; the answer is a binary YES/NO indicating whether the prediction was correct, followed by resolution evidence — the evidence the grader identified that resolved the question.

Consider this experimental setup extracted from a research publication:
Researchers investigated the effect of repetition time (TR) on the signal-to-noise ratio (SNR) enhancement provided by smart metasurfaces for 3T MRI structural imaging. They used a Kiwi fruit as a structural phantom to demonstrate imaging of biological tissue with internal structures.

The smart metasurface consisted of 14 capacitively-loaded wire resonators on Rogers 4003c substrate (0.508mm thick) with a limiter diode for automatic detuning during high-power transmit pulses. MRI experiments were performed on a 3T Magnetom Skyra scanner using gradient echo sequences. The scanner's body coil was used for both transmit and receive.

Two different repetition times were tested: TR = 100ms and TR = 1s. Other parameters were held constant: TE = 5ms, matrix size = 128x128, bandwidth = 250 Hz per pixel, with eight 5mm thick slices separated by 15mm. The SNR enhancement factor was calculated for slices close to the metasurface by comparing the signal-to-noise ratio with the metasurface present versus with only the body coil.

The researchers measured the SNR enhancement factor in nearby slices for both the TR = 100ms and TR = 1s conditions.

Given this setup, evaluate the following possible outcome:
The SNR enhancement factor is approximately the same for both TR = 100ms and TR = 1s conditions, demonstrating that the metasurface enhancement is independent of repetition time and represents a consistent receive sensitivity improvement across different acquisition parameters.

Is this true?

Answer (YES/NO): NO